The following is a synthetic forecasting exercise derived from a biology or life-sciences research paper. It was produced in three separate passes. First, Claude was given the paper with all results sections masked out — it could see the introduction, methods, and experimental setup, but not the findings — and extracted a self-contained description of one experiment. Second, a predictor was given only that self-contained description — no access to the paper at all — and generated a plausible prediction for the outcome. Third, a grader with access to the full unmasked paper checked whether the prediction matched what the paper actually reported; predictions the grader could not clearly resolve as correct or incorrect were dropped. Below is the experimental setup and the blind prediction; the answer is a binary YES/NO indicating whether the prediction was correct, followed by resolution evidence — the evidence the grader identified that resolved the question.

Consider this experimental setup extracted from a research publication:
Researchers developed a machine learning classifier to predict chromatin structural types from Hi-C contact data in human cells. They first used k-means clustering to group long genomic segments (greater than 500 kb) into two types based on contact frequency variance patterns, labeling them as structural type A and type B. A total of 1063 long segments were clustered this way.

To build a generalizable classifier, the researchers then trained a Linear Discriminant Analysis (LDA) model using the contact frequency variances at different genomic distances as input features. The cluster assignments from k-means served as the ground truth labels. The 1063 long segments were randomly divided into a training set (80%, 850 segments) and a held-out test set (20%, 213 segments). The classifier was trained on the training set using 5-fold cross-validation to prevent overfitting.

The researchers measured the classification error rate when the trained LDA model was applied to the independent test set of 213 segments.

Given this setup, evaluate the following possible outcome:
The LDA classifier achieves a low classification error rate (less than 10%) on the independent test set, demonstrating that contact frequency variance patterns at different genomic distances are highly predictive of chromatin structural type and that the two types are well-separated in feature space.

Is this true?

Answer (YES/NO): YES